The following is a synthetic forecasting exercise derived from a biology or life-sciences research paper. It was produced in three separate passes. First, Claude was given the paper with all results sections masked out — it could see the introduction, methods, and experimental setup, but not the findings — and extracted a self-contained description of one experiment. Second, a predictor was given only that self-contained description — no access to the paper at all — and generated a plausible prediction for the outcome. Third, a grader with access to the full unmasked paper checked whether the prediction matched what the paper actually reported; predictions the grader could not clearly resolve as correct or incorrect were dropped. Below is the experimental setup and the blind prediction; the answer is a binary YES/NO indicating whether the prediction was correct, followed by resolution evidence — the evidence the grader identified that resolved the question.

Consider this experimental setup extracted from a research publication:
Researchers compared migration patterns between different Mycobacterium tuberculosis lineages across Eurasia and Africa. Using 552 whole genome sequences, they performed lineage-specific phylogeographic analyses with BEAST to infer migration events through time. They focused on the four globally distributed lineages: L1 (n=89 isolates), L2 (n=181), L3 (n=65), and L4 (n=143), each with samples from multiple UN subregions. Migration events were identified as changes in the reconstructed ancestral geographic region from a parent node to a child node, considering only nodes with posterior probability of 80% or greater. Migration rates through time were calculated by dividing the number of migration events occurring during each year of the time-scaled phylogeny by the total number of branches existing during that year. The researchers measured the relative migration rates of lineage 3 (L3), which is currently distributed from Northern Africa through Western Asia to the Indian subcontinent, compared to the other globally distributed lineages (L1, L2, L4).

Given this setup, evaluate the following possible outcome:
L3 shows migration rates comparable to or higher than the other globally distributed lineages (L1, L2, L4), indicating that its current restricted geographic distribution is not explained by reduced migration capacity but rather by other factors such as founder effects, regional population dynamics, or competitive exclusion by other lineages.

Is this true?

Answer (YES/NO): NO